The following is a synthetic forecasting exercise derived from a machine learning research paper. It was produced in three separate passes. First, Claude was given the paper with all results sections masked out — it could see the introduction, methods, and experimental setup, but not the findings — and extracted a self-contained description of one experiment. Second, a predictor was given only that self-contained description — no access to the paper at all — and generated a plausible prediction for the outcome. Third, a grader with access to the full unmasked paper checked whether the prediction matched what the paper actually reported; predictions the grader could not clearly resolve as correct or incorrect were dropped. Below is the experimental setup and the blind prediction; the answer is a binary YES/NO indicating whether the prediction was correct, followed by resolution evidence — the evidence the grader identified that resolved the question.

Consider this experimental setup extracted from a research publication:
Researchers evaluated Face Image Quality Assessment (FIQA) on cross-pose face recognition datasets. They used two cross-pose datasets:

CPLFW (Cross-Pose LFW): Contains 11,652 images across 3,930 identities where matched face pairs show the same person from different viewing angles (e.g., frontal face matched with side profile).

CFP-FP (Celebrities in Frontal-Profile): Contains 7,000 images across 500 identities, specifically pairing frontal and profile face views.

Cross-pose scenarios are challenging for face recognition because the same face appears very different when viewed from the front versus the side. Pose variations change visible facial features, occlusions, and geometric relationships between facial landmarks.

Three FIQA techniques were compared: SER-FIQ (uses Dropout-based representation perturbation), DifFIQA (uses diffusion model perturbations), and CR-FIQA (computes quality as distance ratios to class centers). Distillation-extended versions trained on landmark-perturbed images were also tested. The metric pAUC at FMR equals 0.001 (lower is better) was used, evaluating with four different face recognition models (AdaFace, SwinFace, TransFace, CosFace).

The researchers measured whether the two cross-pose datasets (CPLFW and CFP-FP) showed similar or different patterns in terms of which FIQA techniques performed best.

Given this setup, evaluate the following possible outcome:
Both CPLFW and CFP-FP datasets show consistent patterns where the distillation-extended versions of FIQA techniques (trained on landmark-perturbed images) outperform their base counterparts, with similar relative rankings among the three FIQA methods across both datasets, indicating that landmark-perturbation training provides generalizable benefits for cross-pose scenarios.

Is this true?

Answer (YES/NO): NO